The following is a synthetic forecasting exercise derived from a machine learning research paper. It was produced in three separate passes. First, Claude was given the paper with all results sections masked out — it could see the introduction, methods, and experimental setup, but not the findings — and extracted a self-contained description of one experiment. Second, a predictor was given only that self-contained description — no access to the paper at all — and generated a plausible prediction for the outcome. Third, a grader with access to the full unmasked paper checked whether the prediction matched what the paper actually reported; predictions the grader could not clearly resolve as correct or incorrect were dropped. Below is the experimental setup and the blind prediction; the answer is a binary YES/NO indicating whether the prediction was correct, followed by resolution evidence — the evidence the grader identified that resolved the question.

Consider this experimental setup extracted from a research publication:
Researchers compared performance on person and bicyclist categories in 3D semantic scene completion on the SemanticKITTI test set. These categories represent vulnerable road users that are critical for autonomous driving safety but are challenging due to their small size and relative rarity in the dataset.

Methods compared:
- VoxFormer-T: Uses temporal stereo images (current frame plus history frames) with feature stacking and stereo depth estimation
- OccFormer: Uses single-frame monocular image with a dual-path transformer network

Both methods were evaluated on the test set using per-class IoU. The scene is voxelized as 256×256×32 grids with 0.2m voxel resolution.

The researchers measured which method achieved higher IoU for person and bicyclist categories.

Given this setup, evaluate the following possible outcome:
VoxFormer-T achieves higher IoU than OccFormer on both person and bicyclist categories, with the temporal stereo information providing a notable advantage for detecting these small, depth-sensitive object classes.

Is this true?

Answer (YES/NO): NO